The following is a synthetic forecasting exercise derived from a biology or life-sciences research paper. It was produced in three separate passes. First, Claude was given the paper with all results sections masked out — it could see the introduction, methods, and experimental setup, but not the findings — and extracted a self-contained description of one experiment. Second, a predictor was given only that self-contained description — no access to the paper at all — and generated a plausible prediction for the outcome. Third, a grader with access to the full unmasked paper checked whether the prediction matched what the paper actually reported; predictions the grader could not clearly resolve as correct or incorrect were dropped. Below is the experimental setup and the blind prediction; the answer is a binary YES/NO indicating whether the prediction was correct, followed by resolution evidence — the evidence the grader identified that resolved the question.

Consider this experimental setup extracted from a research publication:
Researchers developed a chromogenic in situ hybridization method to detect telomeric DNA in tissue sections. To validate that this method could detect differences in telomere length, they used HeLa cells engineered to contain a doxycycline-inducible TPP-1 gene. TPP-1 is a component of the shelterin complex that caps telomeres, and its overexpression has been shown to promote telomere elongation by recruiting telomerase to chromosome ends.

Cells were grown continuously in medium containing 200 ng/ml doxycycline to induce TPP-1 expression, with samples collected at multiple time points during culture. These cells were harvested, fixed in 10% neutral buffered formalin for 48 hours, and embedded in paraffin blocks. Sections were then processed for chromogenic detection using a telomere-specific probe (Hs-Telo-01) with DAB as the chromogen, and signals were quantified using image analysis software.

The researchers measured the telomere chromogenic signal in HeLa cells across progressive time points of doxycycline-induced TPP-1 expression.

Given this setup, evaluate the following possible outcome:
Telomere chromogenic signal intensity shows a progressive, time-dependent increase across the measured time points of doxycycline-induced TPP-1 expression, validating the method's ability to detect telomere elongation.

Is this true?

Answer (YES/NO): YES